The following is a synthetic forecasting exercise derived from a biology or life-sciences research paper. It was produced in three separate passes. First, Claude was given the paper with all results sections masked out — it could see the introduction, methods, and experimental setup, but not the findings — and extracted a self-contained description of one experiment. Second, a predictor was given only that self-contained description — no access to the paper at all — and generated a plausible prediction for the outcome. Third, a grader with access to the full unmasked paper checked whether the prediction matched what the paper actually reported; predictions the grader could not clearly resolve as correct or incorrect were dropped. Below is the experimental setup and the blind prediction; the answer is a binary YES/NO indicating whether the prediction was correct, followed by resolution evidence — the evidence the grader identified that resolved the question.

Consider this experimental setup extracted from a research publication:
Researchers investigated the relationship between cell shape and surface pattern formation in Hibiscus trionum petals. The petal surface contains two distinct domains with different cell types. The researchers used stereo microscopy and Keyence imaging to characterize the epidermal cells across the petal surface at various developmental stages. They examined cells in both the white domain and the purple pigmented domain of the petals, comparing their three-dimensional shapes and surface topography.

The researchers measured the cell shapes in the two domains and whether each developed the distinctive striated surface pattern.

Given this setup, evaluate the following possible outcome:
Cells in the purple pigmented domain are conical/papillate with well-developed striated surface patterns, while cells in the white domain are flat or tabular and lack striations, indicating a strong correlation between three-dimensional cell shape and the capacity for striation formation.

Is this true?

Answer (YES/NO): NO